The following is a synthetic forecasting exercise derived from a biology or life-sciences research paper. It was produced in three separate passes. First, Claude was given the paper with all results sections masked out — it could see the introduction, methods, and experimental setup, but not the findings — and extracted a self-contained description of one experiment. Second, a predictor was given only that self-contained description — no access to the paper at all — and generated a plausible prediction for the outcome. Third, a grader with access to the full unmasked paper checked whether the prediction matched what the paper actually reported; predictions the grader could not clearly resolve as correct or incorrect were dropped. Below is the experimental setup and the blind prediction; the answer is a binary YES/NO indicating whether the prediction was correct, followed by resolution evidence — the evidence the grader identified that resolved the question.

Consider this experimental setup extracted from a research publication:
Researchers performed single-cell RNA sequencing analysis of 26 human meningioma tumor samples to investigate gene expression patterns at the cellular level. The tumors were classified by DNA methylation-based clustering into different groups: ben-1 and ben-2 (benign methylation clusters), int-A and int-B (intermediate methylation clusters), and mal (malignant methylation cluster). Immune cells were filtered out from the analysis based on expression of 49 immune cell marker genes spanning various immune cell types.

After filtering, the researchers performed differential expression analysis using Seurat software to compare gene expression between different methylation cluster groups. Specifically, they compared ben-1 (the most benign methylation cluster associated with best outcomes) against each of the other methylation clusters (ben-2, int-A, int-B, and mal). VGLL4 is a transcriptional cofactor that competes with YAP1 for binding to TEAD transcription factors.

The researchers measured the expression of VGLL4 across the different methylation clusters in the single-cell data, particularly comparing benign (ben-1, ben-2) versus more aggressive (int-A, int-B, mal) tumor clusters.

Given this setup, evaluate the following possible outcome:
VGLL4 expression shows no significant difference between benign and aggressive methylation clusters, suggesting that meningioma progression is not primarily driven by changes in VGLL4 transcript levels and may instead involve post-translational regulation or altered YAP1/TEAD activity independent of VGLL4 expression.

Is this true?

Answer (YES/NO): NO